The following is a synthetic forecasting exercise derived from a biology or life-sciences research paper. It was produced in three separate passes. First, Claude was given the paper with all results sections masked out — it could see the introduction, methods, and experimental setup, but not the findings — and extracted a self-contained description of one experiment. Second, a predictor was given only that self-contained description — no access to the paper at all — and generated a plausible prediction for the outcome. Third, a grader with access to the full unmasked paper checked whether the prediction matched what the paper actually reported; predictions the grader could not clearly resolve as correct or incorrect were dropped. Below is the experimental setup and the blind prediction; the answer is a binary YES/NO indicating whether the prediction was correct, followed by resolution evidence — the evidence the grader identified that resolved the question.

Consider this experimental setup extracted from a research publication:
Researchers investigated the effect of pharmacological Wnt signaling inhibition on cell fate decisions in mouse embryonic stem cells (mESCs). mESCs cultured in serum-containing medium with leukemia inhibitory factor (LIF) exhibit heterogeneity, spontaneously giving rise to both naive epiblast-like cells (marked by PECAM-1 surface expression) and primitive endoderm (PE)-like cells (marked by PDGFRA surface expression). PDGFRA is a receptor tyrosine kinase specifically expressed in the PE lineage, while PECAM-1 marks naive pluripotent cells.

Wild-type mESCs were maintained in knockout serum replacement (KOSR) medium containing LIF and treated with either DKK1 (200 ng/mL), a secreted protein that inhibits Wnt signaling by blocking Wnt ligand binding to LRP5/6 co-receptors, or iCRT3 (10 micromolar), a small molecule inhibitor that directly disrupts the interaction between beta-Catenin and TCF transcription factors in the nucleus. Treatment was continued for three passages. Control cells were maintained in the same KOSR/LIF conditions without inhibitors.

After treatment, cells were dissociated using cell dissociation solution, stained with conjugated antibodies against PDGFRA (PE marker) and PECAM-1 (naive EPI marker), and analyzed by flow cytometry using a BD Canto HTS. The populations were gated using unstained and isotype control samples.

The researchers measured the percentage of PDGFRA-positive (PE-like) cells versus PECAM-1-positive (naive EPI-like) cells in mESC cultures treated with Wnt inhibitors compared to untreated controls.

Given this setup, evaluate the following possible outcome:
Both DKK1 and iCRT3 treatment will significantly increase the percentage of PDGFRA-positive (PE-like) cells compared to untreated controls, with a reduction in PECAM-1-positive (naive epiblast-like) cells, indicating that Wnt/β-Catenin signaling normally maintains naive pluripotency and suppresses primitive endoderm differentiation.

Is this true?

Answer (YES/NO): YES